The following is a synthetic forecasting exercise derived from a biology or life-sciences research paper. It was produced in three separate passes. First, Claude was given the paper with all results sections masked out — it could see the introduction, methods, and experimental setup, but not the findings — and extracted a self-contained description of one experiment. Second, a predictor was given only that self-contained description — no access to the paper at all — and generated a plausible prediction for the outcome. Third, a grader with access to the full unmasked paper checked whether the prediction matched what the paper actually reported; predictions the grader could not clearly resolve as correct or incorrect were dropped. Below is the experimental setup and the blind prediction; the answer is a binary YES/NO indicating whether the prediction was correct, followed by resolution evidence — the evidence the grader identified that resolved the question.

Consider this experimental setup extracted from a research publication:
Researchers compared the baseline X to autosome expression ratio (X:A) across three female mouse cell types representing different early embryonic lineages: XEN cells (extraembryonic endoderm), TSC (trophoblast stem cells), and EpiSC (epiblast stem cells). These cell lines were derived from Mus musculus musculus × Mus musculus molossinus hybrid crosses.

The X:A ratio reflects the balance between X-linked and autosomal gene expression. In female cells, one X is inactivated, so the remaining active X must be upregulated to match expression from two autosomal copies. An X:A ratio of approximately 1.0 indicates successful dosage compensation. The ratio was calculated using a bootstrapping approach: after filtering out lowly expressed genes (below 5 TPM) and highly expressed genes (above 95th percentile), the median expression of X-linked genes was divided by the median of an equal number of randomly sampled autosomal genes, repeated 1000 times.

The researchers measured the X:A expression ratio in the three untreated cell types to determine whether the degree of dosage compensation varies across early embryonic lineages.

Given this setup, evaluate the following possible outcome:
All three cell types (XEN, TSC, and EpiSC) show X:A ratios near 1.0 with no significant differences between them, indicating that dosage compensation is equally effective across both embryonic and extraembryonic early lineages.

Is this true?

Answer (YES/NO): NO